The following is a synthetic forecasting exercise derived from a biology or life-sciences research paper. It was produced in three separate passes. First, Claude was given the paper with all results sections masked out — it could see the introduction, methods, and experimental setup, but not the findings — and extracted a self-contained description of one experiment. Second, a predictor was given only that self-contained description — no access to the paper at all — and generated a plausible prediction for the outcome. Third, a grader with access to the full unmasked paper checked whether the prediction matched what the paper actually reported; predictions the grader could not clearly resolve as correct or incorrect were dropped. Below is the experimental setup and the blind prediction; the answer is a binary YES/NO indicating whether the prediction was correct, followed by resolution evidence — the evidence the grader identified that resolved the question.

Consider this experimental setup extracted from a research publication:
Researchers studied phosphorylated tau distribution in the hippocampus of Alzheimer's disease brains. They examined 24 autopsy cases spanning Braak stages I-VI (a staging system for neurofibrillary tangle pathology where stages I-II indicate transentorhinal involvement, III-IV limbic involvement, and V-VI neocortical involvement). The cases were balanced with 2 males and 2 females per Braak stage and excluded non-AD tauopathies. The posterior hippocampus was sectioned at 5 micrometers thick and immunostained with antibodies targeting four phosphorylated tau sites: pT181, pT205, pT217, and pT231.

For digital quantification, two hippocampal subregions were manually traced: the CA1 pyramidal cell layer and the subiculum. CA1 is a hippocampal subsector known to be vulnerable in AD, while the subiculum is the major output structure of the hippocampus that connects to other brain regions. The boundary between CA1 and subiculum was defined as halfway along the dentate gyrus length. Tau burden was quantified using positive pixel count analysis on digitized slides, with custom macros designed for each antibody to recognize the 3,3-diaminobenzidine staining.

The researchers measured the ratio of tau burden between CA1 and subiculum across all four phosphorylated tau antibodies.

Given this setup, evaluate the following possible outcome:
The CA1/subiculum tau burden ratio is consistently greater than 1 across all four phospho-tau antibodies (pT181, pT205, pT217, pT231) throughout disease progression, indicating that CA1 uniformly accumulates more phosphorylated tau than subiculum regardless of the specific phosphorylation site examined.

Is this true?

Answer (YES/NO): NO